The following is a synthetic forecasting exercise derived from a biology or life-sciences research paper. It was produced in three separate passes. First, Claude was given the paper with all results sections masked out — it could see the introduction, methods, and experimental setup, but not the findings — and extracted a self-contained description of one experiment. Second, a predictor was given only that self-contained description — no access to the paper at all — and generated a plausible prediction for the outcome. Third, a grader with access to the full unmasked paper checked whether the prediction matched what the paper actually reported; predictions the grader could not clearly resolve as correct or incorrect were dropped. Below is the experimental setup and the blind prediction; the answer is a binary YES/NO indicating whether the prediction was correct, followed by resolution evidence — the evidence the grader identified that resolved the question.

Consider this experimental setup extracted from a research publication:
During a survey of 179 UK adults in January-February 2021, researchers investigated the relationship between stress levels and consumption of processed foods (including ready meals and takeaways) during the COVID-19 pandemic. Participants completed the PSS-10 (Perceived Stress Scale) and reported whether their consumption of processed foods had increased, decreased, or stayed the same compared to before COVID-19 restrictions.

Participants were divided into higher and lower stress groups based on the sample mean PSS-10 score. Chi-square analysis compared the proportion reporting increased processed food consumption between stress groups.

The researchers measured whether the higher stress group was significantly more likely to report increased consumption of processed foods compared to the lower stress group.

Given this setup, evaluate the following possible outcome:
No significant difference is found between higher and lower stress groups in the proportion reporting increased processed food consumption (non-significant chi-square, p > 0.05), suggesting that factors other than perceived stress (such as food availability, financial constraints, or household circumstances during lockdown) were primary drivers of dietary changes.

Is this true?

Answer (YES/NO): NO